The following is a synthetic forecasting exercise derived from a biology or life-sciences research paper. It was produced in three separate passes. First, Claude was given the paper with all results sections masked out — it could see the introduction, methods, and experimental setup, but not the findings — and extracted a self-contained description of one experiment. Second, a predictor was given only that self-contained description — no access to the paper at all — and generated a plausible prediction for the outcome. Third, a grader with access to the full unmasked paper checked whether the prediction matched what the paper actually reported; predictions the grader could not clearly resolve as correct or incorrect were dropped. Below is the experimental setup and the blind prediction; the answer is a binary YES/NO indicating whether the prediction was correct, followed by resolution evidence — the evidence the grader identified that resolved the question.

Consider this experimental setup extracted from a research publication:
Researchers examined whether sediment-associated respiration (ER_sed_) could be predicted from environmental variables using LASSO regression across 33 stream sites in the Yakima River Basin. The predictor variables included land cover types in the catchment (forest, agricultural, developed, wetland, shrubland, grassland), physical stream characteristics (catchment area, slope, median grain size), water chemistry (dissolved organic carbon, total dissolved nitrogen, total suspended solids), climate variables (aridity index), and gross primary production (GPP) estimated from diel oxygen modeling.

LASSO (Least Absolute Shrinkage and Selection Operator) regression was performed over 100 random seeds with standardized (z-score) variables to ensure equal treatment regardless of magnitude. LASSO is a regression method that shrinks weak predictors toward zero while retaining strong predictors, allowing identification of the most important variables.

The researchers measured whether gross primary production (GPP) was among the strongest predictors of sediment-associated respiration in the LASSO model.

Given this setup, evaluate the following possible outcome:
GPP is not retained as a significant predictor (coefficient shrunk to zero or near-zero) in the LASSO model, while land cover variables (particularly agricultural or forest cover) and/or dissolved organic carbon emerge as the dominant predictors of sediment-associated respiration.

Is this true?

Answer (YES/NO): NO